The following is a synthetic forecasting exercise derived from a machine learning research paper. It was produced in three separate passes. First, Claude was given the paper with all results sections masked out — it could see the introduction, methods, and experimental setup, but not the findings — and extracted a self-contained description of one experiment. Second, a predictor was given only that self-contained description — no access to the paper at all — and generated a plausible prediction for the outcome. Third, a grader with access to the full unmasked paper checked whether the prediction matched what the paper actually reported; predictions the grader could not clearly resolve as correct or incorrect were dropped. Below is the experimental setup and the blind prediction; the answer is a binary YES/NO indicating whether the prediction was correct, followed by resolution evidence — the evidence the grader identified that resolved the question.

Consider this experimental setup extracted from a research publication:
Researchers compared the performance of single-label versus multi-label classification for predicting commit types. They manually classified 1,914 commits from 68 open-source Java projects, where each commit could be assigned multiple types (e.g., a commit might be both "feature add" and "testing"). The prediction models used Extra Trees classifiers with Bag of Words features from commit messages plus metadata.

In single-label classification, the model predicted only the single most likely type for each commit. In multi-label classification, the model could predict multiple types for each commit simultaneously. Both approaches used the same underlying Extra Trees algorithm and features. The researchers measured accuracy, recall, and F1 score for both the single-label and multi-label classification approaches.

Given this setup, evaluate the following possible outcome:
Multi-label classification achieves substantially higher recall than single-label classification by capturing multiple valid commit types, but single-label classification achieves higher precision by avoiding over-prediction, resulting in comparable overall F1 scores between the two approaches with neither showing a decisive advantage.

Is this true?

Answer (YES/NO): NO